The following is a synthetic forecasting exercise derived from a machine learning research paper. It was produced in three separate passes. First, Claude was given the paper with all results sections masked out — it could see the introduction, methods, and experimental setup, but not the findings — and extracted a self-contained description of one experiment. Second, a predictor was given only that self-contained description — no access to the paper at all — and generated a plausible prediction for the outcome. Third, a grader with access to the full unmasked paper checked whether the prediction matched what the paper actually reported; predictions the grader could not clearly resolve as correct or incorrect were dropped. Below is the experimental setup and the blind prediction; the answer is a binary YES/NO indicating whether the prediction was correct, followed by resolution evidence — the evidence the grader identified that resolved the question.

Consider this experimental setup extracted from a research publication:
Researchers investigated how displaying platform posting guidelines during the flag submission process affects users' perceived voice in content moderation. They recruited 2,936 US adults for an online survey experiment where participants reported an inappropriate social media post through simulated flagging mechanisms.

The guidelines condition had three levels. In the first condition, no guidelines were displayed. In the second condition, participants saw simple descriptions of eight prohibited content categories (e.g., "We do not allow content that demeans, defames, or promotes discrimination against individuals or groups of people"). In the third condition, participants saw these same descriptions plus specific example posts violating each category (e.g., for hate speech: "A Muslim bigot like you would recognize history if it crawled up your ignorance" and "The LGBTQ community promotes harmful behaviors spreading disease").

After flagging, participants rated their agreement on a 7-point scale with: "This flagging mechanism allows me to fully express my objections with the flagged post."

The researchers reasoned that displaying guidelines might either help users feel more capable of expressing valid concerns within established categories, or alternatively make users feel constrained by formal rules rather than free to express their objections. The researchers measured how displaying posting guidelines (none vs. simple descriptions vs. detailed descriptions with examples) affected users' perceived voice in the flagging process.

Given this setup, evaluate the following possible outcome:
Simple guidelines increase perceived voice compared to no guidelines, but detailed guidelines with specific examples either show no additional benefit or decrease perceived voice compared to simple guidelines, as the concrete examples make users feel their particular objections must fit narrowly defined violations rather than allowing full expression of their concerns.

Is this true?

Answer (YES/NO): NO